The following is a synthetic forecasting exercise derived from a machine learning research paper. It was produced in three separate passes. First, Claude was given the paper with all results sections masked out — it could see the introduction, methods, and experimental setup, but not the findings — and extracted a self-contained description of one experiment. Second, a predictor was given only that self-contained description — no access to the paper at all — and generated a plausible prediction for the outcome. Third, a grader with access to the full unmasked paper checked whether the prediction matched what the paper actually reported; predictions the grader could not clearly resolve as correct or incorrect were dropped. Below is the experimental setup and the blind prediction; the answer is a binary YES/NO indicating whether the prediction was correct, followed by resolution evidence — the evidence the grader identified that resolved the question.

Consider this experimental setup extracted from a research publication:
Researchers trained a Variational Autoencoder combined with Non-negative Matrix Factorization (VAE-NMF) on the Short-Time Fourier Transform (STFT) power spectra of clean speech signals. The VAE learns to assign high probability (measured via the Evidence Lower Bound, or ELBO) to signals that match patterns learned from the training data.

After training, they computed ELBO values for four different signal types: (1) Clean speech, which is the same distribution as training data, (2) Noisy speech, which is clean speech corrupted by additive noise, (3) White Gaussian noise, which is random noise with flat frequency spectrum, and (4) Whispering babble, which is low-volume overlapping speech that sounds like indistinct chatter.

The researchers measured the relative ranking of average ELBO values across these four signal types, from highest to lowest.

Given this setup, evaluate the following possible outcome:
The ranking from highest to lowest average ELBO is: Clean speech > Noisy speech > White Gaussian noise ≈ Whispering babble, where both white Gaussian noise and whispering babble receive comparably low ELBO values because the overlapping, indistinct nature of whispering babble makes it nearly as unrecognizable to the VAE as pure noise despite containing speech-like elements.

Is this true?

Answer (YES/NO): NO